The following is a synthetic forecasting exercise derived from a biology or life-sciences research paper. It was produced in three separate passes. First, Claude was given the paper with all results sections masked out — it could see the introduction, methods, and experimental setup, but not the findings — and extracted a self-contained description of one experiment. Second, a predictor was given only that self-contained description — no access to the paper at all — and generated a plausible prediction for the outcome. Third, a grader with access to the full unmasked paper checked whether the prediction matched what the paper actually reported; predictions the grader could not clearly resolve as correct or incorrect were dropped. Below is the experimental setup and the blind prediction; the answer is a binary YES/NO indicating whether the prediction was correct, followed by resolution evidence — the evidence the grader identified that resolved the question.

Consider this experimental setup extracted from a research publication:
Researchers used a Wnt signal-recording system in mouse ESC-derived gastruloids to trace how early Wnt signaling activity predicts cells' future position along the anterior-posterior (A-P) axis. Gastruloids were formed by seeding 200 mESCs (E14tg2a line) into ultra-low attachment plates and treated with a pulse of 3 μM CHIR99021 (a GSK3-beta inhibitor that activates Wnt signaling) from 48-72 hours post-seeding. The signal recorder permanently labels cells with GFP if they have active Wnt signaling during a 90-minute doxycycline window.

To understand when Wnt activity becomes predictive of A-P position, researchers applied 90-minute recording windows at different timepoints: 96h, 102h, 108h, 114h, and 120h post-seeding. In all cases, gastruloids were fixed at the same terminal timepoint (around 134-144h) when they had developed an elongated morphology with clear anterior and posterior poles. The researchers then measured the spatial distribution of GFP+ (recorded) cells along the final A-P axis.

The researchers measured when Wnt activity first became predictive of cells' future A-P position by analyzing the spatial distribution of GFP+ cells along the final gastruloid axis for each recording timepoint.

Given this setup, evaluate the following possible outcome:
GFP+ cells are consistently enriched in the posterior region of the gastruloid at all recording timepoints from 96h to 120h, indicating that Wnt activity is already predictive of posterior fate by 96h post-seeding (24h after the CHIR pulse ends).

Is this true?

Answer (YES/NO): NO